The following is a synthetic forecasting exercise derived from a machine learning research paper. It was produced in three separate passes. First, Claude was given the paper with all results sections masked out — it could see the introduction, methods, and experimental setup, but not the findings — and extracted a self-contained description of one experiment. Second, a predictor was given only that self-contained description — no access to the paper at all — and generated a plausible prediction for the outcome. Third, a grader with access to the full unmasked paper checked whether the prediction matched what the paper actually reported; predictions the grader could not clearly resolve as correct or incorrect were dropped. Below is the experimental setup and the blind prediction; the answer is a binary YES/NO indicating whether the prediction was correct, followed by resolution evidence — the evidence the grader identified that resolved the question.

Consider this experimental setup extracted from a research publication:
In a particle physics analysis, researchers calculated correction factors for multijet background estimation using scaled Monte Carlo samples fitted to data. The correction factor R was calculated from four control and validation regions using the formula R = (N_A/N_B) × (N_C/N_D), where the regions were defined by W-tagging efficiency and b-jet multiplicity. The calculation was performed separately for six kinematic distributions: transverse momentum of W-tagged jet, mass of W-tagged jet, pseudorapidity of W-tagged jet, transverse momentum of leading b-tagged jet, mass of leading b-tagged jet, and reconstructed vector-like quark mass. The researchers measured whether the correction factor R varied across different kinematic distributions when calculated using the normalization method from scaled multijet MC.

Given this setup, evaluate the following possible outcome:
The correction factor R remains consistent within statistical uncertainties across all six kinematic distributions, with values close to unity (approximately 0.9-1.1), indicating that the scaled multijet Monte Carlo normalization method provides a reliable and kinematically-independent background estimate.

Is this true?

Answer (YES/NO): NO